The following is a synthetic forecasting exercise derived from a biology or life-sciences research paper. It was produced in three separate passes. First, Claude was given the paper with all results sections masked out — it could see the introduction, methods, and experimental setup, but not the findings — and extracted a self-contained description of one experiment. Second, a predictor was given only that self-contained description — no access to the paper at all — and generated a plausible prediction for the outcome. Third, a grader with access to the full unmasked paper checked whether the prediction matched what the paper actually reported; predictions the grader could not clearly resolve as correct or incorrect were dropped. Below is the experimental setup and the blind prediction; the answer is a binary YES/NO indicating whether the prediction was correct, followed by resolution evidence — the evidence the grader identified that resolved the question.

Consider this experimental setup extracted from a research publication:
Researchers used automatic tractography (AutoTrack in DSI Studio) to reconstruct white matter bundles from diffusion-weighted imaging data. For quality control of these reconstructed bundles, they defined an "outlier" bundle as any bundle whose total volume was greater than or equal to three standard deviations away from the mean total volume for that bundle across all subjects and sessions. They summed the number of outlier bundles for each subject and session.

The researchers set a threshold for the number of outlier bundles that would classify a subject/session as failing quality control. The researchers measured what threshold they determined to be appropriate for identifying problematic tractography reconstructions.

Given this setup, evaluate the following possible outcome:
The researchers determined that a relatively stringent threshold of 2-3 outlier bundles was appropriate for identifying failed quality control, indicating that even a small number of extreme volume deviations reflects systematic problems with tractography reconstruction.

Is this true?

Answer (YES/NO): NO